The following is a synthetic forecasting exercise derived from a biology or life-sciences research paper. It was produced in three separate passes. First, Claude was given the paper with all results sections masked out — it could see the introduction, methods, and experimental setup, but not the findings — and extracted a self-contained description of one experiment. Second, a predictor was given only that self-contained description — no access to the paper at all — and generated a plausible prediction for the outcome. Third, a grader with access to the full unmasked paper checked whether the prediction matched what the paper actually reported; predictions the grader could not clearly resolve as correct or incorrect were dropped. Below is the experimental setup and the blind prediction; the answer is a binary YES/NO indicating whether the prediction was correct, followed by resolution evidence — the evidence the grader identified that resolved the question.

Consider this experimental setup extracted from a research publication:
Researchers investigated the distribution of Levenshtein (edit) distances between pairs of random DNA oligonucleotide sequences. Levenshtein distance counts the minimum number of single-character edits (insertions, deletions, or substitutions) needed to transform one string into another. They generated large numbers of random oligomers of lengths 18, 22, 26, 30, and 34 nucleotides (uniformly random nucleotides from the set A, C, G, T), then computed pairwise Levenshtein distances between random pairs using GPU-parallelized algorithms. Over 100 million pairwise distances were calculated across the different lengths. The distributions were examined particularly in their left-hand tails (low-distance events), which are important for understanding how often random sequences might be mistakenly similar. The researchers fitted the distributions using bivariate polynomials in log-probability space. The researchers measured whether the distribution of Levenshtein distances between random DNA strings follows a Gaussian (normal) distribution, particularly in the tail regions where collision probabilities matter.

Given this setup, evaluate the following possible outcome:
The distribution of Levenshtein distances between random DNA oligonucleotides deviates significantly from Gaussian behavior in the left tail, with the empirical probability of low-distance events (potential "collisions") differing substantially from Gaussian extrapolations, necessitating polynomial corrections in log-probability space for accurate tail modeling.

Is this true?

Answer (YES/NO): YES